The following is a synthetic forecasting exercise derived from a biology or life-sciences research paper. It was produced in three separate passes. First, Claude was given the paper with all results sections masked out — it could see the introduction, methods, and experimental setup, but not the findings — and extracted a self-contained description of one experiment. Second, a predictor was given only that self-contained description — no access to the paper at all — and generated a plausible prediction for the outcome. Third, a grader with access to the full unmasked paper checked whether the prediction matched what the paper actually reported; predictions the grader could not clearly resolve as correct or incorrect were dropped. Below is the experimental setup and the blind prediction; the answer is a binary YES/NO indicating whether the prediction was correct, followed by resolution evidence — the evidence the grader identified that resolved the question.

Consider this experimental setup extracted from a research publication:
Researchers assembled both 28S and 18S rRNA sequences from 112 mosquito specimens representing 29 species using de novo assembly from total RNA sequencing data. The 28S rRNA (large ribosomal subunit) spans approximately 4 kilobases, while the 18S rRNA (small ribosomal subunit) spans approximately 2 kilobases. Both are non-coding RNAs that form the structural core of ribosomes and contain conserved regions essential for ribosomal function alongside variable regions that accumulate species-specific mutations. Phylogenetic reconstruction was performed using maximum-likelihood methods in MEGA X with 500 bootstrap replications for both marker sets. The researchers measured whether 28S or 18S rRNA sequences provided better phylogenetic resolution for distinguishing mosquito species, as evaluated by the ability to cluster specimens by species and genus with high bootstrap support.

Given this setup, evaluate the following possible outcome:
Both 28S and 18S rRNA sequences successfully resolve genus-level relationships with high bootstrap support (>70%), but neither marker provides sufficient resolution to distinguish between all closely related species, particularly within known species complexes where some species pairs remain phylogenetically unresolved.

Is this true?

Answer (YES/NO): NO